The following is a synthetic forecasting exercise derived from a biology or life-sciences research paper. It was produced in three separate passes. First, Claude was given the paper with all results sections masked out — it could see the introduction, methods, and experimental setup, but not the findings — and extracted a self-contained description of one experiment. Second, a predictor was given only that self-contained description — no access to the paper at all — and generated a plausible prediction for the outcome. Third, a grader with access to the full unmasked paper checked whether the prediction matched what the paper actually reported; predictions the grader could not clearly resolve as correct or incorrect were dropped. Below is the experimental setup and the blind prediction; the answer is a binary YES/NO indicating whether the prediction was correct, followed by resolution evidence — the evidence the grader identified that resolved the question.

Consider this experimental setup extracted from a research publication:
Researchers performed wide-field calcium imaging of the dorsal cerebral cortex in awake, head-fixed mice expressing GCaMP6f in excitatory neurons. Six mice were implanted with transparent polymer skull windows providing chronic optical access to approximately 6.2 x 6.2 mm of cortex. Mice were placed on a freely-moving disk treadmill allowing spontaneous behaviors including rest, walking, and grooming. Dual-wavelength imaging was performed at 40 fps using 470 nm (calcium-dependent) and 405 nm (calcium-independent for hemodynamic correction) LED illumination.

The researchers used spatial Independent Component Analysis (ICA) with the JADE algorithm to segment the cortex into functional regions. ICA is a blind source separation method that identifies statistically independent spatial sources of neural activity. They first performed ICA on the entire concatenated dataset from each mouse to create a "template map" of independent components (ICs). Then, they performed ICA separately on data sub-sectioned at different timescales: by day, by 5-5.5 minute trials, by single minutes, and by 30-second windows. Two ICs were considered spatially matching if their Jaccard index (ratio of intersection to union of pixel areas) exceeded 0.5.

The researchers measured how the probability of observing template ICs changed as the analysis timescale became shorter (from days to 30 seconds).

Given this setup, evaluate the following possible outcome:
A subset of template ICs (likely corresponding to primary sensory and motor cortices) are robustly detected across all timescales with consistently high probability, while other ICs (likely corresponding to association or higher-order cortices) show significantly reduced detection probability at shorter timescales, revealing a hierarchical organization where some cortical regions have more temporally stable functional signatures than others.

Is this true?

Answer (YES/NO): YES